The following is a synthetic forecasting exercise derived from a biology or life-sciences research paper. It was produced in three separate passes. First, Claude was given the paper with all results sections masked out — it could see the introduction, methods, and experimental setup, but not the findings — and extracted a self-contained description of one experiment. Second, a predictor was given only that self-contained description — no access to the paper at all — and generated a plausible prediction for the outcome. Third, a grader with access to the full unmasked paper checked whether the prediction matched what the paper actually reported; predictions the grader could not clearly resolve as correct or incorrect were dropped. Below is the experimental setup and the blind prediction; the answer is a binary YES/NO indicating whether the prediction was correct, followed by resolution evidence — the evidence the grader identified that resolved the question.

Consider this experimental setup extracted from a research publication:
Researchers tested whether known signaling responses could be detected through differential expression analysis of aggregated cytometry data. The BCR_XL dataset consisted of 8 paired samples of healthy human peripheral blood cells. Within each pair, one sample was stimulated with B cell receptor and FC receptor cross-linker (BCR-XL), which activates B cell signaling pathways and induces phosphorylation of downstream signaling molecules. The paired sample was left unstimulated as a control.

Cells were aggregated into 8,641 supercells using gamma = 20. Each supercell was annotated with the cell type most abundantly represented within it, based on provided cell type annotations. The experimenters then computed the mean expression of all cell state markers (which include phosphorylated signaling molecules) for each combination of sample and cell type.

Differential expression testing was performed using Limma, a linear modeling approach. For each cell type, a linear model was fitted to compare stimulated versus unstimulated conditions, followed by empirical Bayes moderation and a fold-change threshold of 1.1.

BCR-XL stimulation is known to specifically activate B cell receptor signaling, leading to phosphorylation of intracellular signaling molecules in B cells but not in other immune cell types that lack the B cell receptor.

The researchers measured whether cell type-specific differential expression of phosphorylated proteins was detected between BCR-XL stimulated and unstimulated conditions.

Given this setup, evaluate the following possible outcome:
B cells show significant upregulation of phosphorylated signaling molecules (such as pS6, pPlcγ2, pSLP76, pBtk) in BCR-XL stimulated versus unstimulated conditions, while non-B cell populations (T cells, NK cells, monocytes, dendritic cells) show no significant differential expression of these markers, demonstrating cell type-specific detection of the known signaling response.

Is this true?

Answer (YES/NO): NO